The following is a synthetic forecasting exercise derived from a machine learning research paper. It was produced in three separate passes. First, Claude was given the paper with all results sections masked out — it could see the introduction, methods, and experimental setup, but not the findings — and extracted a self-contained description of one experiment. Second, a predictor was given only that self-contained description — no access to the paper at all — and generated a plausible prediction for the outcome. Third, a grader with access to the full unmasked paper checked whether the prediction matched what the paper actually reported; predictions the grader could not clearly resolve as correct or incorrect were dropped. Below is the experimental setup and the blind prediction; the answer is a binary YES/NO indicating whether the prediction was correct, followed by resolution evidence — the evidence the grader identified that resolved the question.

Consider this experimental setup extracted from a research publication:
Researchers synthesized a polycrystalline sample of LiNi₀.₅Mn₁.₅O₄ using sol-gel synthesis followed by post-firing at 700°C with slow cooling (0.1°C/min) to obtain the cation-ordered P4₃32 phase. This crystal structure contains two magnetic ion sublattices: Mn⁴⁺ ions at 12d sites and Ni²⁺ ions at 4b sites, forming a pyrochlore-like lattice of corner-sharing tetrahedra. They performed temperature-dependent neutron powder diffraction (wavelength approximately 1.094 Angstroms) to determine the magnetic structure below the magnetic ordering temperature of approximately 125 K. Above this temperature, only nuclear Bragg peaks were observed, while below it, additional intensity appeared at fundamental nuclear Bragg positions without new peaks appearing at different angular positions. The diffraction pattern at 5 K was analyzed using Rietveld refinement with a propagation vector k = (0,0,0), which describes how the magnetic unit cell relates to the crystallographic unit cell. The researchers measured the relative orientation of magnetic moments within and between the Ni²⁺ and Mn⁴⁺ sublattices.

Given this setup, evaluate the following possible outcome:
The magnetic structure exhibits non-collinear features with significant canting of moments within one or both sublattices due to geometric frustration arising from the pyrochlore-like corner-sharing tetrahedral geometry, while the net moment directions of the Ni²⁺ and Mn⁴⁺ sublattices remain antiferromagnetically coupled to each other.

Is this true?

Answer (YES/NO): NO